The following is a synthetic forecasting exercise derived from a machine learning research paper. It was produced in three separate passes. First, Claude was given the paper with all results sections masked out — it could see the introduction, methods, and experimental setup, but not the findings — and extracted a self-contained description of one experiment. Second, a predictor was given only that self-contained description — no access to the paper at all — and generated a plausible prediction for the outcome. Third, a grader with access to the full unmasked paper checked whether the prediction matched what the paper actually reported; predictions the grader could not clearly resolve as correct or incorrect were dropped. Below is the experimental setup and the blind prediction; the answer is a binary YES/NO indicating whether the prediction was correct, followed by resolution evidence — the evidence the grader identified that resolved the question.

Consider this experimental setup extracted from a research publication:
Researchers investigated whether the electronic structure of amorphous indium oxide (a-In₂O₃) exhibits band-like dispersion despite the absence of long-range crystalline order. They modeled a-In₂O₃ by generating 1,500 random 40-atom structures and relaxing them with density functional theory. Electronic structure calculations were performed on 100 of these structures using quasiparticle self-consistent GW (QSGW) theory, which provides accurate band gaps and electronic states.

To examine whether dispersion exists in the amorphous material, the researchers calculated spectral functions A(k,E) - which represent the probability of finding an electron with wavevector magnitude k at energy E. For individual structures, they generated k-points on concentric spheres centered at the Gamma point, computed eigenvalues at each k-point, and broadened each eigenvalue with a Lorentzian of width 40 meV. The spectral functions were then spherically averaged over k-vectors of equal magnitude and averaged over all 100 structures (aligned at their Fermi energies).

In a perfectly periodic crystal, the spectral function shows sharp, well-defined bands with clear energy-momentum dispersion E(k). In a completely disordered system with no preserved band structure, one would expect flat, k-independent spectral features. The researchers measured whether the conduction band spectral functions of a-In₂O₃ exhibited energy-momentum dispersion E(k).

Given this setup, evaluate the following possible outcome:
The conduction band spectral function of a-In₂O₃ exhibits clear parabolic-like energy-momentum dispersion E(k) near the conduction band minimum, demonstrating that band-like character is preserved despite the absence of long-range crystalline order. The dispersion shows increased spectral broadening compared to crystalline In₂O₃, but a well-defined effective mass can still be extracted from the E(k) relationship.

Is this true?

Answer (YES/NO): YES